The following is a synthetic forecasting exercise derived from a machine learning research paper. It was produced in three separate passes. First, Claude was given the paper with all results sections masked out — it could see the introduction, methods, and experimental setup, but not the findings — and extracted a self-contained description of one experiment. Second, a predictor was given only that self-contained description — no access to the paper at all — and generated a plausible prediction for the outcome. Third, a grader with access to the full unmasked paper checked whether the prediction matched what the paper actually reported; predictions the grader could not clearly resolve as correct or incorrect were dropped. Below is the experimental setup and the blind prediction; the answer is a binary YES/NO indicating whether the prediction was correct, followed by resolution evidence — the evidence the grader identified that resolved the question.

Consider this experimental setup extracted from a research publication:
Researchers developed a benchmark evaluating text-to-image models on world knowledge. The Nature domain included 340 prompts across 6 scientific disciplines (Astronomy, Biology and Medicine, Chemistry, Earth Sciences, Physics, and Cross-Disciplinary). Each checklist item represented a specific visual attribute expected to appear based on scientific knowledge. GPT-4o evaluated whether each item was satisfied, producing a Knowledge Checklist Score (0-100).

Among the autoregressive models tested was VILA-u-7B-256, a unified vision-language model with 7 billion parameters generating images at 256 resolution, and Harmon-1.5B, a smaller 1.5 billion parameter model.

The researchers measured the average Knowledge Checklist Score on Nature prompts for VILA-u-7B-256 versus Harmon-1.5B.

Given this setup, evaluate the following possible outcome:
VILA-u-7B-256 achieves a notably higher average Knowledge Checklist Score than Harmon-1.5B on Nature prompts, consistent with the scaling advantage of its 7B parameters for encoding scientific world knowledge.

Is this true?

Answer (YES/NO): NO